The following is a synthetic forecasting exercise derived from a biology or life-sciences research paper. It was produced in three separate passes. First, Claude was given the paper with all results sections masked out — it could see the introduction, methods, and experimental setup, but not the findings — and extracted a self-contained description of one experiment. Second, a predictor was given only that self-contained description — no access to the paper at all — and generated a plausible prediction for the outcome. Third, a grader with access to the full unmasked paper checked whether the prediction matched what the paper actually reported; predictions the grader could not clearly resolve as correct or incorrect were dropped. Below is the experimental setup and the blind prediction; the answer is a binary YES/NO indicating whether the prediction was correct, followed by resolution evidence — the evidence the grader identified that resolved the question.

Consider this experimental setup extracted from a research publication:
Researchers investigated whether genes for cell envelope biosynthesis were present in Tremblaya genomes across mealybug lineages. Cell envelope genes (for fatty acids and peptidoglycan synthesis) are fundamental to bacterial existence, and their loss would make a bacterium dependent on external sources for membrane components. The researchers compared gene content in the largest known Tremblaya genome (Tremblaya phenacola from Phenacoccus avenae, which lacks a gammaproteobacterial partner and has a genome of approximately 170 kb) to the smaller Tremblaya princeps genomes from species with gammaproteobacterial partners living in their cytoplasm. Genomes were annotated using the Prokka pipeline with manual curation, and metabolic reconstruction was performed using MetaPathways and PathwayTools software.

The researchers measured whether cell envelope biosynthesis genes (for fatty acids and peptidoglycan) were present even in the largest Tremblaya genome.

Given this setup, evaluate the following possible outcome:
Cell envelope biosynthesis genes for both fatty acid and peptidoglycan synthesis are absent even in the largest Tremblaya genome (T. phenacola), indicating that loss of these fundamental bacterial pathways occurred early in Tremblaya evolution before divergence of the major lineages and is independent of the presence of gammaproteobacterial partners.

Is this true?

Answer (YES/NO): YES